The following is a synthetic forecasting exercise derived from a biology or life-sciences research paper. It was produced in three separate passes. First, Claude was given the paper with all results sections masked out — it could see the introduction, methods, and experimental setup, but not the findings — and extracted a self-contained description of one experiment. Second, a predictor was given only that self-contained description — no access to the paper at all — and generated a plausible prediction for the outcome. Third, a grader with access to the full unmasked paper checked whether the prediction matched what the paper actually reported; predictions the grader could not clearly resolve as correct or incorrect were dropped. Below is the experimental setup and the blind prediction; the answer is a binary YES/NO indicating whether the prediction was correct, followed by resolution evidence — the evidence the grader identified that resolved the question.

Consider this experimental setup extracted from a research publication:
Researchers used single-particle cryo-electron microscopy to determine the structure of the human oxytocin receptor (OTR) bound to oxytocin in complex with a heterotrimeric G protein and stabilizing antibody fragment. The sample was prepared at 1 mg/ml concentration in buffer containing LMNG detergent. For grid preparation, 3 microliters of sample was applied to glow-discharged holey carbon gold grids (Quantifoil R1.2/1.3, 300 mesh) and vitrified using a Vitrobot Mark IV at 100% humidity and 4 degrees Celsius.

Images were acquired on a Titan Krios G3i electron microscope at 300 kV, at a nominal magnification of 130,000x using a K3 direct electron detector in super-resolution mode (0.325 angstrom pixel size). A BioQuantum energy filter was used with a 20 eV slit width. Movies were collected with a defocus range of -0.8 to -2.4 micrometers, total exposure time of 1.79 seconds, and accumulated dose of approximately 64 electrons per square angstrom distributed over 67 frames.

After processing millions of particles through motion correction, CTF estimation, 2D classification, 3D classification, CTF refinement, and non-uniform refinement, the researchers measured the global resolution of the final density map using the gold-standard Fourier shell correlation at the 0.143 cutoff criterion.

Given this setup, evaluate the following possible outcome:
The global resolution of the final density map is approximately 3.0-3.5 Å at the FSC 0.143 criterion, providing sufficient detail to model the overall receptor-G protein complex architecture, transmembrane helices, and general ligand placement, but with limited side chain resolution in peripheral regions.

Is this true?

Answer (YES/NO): YES